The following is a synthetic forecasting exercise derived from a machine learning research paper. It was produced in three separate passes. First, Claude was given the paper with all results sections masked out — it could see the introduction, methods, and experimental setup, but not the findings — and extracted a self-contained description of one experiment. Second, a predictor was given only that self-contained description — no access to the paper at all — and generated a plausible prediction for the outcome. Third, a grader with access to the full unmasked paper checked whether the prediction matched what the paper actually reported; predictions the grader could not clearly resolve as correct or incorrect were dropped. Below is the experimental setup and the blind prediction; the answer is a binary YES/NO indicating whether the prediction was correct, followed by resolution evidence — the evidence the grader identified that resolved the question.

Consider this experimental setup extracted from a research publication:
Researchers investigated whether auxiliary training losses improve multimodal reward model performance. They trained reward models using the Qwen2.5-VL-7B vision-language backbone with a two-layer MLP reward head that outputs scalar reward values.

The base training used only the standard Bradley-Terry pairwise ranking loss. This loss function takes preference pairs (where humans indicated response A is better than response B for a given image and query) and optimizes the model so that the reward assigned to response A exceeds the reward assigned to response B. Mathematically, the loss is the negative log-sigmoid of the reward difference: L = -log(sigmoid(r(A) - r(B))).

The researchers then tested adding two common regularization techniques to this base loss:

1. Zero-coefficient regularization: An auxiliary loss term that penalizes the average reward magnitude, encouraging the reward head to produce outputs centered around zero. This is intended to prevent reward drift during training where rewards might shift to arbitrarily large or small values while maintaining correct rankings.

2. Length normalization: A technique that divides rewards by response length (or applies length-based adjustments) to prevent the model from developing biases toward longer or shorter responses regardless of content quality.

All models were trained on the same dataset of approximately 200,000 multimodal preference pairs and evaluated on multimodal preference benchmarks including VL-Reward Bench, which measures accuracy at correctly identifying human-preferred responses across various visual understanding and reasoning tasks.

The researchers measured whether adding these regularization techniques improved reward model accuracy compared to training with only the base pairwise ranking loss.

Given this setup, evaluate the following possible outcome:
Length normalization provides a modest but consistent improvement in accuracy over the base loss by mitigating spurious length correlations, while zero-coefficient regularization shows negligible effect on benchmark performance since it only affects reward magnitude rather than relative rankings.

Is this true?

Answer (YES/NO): NO